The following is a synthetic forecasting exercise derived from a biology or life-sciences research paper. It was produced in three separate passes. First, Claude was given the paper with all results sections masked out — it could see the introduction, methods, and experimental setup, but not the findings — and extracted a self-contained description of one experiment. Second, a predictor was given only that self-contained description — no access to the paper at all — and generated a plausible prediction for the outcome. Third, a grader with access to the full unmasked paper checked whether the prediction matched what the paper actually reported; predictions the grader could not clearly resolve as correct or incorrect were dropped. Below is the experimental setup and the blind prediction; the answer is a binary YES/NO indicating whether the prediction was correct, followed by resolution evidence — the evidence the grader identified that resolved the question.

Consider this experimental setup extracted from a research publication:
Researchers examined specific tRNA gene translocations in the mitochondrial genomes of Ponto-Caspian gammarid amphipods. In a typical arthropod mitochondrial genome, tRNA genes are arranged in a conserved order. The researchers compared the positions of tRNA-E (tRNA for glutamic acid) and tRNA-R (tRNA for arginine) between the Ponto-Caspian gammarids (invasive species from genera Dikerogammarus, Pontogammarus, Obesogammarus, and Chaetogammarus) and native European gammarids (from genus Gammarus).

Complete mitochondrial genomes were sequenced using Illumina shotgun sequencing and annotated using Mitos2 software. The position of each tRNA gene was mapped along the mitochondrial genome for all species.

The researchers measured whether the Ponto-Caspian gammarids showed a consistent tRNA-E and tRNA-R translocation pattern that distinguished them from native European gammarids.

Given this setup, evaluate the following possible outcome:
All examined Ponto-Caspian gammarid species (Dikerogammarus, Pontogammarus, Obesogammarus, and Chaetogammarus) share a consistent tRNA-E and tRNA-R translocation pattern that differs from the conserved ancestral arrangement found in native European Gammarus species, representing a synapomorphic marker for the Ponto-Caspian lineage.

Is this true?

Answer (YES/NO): NO